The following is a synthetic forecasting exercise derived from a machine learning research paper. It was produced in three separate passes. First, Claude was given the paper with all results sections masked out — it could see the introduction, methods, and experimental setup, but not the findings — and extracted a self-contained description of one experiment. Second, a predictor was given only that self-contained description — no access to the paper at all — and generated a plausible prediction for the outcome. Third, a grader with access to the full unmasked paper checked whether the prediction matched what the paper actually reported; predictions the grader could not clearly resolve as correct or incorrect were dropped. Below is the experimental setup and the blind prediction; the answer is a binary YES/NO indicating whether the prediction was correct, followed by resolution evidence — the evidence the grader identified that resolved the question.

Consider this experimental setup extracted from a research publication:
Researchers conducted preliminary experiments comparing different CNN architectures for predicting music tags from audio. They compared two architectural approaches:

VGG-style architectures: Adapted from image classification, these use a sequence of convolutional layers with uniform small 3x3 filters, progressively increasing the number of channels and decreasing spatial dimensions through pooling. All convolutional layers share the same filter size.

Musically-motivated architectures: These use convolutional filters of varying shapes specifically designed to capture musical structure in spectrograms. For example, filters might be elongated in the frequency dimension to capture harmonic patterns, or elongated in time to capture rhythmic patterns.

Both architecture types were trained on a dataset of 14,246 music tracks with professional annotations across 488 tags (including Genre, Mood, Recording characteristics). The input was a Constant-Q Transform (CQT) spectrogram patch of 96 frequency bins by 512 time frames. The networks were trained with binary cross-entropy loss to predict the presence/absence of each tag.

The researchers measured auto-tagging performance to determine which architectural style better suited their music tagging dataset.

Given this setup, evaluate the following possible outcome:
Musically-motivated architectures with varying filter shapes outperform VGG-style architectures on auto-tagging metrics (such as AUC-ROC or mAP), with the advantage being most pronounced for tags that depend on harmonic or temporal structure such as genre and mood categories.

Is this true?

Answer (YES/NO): NO